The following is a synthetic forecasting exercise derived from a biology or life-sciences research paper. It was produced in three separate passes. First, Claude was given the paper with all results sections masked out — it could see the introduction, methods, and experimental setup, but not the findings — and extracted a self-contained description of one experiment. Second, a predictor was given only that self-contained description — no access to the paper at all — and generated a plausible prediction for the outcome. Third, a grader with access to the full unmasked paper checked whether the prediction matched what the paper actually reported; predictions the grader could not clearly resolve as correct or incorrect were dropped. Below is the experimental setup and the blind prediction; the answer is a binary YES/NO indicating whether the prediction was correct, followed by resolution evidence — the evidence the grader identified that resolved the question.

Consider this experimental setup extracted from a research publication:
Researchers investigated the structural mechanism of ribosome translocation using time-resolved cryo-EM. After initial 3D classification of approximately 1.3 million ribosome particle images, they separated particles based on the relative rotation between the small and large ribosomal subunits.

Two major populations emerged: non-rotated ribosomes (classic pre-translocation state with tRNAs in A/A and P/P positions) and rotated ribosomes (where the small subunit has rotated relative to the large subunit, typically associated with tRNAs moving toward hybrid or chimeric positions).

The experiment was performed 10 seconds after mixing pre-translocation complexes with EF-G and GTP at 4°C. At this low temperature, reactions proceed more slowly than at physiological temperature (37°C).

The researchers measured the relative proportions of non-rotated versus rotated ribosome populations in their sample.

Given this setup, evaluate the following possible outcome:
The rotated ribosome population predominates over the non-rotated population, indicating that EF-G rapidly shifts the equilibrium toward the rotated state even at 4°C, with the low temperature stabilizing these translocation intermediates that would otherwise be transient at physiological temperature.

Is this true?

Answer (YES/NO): NO